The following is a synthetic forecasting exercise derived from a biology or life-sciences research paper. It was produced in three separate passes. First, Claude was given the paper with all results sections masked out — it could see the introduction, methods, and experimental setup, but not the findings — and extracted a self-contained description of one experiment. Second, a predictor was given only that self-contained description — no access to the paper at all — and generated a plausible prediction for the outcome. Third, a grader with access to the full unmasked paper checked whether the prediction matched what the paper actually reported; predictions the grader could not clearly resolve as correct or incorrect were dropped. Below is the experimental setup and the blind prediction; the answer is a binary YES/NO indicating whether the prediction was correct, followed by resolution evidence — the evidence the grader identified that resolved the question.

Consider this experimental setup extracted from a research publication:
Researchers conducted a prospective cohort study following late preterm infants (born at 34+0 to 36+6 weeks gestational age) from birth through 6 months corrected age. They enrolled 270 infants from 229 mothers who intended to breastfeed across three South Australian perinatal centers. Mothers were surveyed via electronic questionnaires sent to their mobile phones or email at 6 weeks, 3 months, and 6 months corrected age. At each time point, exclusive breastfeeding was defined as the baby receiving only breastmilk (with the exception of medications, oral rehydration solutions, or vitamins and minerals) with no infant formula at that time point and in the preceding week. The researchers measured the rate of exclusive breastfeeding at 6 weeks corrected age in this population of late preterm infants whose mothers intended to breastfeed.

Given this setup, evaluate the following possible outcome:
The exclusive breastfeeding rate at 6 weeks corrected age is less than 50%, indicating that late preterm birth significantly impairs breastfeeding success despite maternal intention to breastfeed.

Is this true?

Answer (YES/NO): YES